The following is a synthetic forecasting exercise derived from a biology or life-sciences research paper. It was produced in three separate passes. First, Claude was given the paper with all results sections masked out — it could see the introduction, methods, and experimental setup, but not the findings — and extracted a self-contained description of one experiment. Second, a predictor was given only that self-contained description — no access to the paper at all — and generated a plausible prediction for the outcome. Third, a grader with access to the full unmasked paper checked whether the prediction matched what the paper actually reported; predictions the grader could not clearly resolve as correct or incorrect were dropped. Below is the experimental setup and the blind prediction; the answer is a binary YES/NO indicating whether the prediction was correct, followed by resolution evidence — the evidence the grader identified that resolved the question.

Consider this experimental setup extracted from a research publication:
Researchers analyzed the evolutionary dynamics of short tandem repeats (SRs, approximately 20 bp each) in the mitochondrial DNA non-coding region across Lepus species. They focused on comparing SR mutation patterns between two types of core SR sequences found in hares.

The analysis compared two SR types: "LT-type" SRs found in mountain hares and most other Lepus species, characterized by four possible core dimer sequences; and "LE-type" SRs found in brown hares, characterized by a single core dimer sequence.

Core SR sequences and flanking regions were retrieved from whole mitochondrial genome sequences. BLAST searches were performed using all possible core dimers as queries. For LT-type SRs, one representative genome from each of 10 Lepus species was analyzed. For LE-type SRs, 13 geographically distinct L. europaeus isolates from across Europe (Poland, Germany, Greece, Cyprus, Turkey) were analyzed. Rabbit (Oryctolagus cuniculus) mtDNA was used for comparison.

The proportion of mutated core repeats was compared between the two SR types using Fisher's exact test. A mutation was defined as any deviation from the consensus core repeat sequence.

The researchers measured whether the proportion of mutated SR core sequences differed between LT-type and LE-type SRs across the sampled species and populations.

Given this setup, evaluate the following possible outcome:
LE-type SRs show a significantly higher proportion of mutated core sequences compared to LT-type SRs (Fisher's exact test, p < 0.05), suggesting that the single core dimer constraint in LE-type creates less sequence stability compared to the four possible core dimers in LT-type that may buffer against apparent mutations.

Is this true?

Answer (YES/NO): YES